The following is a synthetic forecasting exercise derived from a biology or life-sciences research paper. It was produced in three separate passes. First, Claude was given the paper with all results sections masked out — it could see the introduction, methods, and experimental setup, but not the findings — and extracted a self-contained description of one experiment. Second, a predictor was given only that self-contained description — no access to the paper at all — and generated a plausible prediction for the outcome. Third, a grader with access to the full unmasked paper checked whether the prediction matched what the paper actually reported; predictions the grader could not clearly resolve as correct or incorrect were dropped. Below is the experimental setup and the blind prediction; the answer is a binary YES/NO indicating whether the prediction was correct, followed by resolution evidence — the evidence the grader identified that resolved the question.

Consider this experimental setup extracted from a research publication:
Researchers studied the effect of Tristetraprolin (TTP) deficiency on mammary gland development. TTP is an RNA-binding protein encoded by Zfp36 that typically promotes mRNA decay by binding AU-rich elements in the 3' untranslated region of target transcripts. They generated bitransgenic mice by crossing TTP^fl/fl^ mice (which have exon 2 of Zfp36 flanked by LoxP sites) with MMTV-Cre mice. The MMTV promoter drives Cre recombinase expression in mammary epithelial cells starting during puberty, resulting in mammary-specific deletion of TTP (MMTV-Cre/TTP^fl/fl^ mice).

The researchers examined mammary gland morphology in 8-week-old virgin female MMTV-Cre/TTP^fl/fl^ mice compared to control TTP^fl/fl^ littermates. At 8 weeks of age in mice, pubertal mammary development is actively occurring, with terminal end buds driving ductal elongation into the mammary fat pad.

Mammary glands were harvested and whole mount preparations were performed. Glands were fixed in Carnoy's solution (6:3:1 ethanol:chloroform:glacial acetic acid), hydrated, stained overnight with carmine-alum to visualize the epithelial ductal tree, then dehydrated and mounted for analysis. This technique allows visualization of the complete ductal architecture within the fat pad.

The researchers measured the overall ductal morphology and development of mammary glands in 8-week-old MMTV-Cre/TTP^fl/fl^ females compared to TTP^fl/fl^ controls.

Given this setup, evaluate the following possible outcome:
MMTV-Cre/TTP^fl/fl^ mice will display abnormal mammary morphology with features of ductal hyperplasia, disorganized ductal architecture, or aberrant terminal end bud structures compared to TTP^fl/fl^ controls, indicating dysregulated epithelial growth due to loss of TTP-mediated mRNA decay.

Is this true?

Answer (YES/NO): NO